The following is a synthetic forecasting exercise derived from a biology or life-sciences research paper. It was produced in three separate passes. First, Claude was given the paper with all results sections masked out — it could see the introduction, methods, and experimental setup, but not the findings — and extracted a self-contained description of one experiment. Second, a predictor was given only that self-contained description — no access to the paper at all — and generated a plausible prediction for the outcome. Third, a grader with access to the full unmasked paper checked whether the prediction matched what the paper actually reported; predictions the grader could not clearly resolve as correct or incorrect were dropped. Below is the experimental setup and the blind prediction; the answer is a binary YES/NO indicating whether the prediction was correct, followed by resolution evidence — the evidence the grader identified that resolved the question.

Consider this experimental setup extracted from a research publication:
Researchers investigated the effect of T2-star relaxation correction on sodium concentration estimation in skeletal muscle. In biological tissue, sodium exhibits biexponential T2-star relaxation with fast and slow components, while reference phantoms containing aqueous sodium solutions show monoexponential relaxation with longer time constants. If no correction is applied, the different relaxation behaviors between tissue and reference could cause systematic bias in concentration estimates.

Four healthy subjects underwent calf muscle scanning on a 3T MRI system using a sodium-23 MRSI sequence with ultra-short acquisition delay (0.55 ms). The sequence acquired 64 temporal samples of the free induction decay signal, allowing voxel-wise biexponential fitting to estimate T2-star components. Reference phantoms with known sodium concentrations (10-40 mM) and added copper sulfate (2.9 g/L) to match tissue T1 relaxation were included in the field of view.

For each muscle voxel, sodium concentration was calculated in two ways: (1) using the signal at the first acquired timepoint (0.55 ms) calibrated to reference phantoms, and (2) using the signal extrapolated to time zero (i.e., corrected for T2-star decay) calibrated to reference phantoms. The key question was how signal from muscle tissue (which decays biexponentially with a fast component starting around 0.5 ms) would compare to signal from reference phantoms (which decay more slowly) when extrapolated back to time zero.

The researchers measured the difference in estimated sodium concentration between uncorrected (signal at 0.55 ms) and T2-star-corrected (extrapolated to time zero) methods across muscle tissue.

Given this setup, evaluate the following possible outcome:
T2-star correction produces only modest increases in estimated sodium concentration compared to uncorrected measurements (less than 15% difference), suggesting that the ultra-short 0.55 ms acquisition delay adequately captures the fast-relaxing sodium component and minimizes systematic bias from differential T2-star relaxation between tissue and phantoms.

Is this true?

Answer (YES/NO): NO